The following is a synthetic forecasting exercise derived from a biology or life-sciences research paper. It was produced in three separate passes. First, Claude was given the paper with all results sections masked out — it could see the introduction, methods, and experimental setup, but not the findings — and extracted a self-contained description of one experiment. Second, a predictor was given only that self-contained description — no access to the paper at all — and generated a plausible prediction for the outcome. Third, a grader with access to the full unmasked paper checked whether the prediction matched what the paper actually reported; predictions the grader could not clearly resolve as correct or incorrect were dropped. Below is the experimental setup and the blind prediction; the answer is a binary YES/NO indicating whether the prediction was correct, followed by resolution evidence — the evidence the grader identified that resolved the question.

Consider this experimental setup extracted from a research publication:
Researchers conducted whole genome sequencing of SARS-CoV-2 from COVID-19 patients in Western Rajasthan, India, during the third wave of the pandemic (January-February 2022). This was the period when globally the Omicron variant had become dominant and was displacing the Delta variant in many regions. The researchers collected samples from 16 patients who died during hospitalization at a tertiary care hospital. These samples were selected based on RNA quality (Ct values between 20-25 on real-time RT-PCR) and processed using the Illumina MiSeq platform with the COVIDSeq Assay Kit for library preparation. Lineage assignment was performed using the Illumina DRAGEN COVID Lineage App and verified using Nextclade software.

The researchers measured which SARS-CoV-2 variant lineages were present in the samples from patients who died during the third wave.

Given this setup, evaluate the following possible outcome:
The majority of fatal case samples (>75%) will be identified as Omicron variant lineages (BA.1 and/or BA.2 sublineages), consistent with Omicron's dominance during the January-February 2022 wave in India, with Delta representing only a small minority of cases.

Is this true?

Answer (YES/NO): NO